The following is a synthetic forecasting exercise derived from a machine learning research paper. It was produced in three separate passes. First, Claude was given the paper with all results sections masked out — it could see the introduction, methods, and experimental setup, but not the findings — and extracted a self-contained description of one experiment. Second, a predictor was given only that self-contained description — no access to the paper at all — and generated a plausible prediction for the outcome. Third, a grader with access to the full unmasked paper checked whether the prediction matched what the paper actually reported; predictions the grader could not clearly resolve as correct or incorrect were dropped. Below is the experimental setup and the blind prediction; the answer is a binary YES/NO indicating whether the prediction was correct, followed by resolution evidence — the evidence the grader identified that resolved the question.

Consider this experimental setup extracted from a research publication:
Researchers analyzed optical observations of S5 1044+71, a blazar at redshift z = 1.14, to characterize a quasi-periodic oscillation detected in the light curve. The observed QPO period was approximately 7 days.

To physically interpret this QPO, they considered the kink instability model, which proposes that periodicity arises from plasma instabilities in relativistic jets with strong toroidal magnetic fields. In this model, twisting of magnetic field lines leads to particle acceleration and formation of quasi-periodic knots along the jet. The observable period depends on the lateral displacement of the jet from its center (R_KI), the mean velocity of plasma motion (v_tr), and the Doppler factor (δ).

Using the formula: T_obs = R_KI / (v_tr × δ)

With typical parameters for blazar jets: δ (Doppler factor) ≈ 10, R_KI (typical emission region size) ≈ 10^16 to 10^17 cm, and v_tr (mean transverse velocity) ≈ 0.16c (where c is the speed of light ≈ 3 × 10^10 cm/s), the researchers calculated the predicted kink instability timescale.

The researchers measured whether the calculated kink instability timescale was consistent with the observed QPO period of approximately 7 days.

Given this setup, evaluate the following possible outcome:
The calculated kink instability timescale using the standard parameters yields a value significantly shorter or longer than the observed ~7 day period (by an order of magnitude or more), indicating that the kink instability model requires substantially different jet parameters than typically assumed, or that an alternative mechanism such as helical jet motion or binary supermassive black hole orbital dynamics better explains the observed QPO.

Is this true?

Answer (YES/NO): NO